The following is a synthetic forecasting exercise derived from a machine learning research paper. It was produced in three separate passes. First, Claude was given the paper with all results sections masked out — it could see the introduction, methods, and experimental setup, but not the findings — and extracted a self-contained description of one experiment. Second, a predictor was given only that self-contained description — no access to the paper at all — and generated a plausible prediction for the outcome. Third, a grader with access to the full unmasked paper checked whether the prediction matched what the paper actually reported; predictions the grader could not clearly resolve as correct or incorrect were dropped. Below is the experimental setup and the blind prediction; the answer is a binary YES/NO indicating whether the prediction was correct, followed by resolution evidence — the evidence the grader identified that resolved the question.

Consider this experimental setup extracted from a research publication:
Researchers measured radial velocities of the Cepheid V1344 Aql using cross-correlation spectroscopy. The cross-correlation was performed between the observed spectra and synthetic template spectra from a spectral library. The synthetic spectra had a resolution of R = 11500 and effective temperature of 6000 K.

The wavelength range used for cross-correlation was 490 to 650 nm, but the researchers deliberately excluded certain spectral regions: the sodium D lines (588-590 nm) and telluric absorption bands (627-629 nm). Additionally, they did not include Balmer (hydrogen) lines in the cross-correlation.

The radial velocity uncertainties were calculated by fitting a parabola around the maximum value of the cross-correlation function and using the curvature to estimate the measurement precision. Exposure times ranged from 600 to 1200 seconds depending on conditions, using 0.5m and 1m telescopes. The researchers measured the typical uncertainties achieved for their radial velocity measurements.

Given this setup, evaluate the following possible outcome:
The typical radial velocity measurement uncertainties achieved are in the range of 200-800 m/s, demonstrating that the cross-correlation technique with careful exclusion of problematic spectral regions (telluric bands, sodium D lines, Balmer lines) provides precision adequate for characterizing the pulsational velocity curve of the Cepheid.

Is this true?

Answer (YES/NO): NO